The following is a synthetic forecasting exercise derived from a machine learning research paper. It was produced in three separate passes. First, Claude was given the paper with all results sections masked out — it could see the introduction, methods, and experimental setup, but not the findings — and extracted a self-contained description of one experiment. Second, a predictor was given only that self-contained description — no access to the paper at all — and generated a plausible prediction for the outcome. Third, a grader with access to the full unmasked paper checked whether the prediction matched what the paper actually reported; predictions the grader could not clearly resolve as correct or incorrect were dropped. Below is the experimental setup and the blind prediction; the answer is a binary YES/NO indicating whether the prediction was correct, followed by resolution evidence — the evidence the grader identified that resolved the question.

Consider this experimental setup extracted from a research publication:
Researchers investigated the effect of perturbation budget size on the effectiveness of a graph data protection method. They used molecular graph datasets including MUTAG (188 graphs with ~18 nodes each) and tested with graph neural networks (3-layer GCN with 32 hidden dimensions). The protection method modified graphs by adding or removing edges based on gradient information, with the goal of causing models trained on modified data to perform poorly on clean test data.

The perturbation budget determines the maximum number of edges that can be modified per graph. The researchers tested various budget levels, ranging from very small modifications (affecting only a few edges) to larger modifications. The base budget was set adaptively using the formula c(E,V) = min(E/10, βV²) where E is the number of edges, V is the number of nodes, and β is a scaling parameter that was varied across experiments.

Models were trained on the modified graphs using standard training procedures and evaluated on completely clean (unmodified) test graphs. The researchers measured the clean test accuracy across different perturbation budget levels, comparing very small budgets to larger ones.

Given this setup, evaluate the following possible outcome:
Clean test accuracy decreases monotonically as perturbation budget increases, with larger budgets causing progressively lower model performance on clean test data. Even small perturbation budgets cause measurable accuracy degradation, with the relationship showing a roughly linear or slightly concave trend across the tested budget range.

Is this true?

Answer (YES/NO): NO